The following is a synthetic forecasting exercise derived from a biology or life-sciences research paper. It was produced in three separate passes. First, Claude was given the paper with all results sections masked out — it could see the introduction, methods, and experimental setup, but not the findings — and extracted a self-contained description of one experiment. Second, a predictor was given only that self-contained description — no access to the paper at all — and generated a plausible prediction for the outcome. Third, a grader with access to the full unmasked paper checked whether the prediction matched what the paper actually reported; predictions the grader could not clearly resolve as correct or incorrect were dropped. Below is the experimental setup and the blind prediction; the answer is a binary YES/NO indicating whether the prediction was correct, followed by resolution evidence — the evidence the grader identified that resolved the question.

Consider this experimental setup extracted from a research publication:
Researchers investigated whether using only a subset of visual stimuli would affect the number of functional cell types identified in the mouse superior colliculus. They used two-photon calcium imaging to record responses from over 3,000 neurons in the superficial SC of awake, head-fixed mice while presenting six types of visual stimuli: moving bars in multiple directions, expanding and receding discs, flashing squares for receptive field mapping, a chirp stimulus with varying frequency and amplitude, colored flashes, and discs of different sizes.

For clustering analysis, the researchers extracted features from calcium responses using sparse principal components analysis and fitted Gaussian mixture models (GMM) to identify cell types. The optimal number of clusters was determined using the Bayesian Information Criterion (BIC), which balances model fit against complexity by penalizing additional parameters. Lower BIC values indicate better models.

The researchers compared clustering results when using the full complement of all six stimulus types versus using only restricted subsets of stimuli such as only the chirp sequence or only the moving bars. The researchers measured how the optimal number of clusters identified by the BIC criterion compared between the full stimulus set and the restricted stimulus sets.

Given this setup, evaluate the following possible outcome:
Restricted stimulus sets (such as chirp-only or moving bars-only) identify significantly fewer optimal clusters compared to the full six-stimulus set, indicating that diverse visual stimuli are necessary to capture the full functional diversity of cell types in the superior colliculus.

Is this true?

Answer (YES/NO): NO